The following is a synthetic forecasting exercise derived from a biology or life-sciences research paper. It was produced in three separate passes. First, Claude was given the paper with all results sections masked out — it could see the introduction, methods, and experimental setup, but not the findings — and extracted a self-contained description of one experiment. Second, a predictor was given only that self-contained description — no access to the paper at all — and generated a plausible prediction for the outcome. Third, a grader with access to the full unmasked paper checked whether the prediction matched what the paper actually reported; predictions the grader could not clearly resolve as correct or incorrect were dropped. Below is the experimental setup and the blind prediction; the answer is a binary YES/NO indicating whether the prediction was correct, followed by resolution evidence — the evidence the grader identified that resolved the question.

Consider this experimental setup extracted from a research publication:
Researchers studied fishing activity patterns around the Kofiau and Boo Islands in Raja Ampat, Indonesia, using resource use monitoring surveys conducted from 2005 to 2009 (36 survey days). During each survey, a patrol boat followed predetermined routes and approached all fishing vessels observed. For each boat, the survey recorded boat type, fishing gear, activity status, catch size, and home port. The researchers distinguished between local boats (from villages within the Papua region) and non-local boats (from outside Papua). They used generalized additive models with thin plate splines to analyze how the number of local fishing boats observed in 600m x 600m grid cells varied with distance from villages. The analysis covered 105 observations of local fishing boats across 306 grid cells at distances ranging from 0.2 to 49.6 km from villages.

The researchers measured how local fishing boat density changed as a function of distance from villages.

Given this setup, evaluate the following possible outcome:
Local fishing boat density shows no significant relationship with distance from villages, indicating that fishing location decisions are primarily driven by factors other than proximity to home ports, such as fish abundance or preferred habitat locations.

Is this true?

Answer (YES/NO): NO